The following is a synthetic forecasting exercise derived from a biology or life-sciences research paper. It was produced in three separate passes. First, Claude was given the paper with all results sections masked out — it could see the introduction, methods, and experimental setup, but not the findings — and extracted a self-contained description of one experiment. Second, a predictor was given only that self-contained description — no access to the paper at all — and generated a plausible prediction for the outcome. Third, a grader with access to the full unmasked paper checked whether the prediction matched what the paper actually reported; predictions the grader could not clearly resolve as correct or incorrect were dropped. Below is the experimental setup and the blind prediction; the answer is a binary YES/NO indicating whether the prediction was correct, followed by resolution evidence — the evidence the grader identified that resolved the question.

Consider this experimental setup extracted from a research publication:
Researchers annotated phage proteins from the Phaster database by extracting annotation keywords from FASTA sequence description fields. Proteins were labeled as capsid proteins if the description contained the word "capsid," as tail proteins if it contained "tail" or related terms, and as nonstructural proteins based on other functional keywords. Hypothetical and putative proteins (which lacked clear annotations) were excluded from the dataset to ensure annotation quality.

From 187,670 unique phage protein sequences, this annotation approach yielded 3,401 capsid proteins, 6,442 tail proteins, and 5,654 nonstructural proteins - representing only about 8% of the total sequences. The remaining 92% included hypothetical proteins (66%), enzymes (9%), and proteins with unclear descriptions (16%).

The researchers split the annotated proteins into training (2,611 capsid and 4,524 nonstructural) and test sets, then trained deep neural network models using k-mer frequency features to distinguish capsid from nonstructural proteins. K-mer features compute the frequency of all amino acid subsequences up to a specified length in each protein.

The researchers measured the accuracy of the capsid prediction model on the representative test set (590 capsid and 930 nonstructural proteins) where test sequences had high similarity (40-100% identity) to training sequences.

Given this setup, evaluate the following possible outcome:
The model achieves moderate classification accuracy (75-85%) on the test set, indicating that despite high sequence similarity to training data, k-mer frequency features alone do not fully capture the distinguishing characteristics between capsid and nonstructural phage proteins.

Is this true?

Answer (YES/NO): NO